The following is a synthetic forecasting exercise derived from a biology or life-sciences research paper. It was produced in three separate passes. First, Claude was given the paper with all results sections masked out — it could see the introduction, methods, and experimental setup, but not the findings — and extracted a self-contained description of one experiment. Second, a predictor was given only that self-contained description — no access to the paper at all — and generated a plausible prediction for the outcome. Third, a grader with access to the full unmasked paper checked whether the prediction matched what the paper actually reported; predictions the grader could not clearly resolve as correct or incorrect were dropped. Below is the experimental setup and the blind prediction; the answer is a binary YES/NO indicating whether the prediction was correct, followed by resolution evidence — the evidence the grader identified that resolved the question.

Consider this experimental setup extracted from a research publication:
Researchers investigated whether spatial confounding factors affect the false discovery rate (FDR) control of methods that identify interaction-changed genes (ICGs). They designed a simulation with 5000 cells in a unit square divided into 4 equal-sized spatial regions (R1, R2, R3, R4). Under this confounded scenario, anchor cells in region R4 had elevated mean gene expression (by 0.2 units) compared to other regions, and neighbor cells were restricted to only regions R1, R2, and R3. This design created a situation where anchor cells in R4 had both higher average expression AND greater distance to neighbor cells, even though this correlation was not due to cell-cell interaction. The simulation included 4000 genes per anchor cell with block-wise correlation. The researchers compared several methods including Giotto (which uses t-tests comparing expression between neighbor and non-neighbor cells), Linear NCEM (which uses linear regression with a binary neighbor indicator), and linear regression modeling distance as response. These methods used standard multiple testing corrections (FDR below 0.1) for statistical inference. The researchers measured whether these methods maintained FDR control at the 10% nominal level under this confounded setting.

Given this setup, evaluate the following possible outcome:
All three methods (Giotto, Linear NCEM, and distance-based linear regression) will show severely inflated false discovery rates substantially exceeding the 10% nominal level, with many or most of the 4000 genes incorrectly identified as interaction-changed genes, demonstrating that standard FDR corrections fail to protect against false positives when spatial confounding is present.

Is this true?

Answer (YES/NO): NO